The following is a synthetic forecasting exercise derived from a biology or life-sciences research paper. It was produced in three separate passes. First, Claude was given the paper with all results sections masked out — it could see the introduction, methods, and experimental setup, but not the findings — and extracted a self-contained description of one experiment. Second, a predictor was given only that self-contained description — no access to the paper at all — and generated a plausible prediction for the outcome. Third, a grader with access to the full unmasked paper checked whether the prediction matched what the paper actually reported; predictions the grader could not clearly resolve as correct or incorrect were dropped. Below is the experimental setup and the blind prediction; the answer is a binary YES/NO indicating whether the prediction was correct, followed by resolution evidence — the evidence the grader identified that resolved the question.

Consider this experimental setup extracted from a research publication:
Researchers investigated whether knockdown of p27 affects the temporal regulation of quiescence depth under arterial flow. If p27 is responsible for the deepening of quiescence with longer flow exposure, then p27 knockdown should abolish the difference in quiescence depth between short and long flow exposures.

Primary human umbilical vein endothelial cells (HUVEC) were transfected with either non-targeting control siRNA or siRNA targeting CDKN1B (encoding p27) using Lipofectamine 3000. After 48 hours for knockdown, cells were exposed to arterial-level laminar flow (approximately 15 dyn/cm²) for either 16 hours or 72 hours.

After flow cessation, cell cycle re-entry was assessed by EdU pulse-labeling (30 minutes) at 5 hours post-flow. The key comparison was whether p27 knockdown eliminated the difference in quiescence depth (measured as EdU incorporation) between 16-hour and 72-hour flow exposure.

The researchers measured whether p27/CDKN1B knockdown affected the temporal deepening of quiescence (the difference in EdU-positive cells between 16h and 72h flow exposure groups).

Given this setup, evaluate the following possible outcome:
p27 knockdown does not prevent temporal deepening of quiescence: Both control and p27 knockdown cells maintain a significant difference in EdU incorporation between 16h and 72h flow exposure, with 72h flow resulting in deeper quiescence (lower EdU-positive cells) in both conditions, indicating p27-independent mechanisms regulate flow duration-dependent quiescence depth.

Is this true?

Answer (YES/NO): NO